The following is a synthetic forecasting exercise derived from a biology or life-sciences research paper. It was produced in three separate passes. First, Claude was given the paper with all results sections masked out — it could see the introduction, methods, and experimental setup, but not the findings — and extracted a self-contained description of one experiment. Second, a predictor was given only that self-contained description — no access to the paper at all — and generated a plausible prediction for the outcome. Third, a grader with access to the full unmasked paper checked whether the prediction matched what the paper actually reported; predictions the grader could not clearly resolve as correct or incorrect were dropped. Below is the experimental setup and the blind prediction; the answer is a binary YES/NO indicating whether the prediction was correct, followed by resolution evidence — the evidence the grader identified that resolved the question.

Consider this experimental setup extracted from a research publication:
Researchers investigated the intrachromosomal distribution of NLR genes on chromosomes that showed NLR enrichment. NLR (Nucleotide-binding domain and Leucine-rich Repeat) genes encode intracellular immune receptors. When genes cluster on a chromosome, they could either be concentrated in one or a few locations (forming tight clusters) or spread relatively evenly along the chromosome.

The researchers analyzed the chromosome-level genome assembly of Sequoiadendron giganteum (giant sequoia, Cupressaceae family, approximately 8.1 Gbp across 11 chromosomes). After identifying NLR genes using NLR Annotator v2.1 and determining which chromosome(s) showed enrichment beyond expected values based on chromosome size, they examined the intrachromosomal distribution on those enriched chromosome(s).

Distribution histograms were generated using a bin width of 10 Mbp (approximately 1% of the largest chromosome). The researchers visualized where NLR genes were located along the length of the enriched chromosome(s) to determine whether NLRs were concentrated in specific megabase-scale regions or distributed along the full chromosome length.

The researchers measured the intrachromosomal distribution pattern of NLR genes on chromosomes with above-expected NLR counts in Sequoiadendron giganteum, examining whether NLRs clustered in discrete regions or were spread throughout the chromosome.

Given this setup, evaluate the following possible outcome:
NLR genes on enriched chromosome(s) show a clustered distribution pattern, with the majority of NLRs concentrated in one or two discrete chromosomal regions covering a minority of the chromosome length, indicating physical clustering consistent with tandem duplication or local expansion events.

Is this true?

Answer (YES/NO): YES